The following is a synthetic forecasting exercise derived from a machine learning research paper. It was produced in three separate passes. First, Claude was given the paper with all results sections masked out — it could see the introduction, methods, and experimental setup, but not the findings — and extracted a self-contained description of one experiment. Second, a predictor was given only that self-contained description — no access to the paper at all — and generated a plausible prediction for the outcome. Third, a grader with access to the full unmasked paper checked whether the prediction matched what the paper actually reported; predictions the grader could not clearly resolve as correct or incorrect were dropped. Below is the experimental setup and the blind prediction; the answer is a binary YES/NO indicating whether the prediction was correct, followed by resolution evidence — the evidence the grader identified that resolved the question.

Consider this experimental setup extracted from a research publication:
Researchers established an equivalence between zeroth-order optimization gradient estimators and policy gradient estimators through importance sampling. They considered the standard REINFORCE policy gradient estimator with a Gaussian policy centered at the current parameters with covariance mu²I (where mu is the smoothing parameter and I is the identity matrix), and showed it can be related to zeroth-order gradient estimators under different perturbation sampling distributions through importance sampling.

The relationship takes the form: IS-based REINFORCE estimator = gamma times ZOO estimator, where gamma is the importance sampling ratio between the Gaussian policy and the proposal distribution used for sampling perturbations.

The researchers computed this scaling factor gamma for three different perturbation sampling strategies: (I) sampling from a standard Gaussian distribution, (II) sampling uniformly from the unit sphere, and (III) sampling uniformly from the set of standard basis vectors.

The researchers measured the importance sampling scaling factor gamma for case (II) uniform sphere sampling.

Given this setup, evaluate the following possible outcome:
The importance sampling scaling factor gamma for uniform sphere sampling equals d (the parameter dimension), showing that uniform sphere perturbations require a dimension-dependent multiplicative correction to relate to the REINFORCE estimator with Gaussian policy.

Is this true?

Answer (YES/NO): NO